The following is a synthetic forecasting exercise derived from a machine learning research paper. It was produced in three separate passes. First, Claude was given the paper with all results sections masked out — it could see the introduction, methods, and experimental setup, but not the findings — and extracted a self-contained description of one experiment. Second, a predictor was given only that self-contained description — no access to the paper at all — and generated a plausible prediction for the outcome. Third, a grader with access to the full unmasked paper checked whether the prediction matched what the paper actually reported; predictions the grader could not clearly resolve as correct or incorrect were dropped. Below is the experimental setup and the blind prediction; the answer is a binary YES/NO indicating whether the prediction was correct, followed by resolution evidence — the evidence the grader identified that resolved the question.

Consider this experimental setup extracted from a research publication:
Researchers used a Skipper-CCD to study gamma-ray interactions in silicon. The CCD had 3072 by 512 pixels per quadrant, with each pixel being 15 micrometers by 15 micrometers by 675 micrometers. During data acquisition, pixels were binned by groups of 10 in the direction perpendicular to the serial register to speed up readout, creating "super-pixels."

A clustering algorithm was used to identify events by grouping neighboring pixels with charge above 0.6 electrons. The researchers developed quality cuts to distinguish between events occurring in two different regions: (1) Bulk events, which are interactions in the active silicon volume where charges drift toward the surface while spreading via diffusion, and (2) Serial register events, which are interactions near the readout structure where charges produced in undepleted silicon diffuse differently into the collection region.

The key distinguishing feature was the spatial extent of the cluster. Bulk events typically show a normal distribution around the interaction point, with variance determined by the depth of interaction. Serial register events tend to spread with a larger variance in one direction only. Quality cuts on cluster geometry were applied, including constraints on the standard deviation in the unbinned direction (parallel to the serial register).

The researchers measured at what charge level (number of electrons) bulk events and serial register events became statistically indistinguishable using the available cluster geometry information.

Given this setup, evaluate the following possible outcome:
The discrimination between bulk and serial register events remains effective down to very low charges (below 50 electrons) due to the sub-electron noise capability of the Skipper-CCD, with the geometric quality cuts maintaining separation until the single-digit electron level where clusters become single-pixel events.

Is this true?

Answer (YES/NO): NO